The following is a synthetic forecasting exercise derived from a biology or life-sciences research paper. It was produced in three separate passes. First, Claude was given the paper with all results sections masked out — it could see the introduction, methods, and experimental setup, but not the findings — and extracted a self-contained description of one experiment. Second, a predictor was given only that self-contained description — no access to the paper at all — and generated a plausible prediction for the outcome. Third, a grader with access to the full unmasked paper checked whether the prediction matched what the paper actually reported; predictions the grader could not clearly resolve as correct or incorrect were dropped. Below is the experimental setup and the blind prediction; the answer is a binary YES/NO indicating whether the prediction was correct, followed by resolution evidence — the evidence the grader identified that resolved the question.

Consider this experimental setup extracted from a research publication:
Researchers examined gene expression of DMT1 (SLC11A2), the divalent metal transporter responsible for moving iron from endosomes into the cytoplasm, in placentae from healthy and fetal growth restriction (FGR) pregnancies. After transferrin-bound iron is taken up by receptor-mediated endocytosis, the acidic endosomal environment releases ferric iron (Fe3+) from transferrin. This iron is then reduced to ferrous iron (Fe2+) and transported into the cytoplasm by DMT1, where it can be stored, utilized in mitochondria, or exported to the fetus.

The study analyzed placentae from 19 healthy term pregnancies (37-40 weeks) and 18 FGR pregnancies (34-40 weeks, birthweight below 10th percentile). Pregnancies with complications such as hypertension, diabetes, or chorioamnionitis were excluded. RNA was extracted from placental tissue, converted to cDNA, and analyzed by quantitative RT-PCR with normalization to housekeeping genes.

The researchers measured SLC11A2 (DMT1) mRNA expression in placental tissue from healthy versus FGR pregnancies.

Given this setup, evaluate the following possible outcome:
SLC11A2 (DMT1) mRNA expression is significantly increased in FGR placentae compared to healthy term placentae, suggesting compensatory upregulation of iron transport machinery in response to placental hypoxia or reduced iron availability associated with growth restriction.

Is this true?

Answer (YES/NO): YES